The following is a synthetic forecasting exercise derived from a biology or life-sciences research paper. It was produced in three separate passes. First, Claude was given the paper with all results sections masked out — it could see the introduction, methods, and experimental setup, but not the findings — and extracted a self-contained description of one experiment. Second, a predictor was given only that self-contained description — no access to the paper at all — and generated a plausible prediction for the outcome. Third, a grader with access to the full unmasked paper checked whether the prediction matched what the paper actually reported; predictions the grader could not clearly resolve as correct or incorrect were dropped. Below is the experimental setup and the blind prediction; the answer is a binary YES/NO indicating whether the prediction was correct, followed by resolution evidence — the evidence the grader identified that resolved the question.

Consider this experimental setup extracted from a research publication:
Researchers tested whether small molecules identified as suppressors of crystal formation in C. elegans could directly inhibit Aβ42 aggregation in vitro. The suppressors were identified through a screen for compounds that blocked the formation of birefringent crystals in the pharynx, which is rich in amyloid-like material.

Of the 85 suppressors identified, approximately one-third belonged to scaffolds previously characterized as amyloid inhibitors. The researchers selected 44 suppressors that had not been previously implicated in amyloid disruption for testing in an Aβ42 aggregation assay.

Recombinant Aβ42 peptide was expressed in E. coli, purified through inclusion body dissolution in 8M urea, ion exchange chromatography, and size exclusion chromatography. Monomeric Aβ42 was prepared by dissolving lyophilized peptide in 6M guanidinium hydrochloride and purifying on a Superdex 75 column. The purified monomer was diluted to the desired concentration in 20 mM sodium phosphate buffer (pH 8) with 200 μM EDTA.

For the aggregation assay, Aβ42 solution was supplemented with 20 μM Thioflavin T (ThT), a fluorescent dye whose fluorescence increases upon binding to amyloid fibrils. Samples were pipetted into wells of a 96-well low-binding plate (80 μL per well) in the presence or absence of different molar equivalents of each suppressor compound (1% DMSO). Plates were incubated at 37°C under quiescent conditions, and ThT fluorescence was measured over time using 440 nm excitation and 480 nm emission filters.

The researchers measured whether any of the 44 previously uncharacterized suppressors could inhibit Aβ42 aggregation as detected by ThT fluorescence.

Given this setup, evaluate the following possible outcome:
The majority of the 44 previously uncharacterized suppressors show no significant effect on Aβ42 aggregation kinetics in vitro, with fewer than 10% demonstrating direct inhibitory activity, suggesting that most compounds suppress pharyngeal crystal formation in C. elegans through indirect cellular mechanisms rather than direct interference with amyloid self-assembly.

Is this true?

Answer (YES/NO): NO